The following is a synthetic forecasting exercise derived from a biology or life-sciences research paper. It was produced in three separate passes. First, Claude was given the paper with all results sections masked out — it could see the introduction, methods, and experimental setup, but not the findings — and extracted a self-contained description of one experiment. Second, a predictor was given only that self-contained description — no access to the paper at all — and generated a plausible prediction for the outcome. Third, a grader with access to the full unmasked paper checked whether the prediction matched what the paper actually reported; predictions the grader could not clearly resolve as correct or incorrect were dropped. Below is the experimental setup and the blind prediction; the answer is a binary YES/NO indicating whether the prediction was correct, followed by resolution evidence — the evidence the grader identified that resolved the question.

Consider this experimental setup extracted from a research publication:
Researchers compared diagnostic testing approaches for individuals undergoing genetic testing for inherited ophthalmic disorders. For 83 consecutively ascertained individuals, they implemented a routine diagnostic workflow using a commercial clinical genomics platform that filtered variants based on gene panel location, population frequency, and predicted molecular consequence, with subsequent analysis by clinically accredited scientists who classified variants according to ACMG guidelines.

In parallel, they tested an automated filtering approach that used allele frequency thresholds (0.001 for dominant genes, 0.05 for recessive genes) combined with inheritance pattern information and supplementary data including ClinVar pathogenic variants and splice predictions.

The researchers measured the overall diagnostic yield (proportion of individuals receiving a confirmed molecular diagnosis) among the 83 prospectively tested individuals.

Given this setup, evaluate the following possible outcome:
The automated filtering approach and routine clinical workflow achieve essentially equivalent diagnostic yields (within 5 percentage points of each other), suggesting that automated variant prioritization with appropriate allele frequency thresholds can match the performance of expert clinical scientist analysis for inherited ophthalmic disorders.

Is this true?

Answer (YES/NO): YES